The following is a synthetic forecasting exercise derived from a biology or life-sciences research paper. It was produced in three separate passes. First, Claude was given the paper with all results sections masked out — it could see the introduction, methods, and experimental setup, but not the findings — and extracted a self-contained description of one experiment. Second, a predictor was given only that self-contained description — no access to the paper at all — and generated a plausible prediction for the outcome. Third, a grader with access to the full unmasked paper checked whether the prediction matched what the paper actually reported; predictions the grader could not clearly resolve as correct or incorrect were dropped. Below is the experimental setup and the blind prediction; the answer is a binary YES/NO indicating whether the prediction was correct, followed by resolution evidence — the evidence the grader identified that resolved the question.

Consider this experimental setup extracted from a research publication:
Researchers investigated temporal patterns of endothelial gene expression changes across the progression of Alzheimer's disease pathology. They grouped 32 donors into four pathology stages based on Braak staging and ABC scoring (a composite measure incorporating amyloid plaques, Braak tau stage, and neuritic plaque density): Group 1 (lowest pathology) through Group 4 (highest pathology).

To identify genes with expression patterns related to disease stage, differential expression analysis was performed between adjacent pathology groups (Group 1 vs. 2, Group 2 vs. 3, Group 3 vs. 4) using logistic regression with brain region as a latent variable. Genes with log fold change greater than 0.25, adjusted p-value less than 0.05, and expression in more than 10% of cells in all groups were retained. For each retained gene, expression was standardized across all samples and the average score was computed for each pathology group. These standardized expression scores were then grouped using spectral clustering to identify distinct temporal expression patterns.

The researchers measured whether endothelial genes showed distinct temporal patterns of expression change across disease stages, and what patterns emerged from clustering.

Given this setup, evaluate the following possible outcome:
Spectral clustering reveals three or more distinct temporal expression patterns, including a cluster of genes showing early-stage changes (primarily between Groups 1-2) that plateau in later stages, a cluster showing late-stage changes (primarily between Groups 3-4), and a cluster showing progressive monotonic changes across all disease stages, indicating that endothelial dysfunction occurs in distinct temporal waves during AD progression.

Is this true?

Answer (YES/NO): NO